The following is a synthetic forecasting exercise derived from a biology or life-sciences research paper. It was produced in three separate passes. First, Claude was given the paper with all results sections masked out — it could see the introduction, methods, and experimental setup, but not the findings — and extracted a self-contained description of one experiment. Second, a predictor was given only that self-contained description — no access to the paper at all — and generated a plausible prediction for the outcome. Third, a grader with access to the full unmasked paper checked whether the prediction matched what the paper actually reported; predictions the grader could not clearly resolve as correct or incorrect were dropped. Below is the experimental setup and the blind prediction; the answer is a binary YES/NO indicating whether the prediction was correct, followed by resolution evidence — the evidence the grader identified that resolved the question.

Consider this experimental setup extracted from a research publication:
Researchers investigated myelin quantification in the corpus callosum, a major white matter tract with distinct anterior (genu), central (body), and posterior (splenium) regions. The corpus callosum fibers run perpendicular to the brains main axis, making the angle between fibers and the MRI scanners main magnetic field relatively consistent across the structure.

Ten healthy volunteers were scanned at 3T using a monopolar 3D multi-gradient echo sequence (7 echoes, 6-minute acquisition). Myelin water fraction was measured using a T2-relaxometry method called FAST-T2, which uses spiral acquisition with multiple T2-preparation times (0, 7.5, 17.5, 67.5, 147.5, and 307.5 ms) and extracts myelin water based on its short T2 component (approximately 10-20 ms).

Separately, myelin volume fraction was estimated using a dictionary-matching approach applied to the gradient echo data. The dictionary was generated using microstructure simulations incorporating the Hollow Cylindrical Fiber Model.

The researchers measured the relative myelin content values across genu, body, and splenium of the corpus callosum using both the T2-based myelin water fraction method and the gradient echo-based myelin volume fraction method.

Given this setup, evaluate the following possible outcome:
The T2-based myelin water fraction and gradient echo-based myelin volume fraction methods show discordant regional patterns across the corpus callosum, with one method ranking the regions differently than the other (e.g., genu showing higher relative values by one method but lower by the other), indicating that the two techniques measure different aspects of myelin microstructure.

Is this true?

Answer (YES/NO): NO